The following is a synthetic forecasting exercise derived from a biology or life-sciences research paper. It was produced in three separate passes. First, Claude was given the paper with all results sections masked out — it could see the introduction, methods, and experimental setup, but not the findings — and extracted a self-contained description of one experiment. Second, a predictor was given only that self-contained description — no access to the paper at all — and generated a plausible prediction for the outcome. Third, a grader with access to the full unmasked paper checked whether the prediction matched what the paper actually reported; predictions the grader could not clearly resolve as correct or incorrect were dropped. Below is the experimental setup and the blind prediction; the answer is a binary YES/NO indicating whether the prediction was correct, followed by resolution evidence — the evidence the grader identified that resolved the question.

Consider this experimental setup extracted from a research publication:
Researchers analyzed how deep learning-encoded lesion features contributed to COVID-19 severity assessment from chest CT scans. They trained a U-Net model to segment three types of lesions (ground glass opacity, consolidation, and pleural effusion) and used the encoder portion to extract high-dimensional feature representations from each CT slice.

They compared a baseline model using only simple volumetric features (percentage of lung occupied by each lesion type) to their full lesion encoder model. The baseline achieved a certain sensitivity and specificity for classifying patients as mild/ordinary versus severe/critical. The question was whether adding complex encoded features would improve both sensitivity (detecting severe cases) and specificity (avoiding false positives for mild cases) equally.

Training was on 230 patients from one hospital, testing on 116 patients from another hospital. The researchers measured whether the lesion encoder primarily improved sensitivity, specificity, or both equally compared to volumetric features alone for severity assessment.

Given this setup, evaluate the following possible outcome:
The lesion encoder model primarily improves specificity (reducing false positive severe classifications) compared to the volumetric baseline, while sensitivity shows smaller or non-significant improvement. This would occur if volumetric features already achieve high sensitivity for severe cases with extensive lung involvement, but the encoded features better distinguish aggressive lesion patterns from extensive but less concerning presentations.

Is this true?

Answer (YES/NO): YES